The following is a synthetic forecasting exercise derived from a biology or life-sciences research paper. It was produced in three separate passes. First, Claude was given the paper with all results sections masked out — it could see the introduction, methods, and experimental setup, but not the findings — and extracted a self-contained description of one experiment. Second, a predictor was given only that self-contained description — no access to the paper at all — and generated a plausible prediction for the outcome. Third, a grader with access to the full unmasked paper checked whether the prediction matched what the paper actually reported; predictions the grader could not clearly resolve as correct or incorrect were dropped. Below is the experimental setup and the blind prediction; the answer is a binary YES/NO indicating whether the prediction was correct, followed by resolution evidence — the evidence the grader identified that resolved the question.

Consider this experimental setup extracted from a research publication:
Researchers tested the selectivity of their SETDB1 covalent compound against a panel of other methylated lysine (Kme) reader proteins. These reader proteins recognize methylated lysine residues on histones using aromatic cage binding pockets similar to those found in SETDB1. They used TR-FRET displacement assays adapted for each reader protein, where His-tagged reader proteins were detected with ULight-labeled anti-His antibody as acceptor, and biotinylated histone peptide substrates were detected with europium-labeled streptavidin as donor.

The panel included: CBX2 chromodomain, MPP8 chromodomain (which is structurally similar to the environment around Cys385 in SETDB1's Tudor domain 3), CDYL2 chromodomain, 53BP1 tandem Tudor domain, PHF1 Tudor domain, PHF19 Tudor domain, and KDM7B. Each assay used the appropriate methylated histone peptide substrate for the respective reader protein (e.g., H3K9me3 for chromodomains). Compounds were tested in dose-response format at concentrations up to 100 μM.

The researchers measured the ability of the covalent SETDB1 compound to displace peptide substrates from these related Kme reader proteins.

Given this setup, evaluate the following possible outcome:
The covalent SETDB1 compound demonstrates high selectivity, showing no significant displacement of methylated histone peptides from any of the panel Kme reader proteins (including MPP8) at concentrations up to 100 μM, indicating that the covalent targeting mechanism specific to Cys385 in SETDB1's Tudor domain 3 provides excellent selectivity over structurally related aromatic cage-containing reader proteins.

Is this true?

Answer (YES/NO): YES